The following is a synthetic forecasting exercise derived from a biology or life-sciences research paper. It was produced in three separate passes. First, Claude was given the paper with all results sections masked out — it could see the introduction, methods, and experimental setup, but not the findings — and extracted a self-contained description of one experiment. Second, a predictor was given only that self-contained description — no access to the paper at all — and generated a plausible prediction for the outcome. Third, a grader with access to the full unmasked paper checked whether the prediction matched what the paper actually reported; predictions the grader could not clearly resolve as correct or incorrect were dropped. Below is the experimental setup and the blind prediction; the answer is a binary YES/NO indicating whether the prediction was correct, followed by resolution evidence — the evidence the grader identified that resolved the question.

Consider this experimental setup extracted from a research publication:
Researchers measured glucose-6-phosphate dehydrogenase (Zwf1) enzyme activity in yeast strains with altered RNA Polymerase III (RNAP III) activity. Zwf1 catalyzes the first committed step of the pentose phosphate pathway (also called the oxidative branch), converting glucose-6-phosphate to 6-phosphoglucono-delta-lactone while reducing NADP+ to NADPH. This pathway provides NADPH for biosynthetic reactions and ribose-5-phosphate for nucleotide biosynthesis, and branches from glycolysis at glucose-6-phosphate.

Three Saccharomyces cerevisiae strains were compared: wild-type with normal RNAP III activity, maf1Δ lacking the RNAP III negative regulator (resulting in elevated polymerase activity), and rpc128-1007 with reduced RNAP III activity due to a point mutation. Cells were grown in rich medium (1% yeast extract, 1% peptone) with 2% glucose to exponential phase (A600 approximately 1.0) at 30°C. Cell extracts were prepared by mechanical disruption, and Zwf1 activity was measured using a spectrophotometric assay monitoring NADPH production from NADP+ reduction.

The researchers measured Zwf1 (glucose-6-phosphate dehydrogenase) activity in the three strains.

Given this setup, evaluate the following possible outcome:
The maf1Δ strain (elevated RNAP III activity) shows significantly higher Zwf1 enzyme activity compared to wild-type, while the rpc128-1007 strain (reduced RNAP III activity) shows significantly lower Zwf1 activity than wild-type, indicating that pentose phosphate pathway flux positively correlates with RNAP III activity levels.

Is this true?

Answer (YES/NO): NO